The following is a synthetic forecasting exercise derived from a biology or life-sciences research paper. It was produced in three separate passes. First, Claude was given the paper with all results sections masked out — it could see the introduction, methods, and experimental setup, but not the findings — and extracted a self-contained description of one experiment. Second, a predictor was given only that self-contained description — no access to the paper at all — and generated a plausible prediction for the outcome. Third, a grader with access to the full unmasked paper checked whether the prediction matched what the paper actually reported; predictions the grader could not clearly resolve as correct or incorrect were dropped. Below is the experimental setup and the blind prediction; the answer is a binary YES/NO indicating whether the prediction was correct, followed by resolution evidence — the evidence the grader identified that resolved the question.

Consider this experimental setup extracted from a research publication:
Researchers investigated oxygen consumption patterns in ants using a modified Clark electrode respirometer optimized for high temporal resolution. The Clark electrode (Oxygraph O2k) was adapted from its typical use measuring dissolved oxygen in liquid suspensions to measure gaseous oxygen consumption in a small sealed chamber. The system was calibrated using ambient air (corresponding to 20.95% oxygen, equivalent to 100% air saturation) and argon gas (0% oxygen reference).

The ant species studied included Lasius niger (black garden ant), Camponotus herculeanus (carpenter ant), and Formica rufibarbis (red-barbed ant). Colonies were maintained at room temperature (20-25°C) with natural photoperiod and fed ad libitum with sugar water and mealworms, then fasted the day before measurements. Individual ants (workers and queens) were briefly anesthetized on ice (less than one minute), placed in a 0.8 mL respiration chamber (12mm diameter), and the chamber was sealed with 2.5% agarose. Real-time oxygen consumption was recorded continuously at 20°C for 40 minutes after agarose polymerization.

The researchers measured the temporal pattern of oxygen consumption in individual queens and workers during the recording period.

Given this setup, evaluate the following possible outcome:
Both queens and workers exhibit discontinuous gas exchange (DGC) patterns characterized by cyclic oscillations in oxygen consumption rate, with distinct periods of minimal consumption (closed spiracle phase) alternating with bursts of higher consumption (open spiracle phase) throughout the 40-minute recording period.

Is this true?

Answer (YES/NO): YES